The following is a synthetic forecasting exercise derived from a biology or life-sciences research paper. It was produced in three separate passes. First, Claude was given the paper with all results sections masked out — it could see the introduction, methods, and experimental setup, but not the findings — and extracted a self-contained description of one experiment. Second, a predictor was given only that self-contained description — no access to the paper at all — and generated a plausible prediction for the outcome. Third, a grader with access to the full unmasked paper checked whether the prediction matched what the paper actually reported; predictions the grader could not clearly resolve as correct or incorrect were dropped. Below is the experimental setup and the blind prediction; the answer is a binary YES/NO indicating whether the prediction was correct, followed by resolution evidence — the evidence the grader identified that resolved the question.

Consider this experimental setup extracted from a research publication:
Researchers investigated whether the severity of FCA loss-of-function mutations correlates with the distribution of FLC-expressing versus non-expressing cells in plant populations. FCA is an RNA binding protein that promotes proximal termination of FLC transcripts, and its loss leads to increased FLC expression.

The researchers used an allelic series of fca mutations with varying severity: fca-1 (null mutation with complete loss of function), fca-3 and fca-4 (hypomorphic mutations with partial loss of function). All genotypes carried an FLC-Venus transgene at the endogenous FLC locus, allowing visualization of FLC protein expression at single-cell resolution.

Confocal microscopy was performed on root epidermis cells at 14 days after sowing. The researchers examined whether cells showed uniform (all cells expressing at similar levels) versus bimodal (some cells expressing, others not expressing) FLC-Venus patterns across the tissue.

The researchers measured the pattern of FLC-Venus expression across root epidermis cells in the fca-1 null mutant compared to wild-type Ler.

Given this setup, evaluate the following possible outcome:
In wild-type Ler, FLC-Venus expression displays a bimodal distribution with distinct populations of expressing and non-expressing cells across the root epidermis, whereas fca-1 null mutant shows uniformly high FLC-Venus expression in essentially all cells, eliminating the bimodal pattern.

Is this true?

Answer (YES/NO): NO